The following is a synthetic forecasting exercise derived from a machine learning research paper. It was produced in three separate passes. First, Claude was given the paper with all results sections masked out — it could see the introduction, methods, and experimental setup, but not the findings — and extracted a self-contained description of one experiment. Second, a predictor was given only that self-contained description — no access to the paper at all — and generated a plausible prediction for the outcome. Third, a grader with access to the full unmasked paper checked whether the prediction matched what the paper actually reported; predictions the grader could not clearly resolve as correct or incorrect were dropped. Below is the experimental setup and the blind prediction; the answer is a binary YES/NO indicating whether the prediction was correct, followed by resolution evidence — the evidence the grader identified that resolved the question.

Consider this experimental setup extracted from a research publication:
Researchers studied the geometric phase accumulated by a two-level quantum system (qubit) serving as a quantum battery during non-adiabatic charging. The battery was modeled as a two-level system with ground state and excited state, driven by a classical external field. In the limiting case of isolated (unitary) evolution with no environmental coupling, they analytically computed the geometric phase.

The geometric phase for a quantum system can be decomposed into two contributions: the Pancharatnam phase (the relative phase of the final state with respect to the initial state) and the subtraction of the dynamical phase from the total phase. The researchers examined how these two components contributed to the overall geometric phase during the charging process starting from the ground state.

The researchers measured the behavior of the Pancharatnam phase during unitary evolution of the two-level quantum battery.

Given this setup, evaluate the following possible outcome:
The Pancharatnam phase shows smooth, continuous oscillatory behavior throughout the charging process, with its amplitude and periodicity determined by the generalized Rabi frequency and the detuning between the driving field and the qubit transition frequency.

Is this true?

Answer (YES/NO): NO